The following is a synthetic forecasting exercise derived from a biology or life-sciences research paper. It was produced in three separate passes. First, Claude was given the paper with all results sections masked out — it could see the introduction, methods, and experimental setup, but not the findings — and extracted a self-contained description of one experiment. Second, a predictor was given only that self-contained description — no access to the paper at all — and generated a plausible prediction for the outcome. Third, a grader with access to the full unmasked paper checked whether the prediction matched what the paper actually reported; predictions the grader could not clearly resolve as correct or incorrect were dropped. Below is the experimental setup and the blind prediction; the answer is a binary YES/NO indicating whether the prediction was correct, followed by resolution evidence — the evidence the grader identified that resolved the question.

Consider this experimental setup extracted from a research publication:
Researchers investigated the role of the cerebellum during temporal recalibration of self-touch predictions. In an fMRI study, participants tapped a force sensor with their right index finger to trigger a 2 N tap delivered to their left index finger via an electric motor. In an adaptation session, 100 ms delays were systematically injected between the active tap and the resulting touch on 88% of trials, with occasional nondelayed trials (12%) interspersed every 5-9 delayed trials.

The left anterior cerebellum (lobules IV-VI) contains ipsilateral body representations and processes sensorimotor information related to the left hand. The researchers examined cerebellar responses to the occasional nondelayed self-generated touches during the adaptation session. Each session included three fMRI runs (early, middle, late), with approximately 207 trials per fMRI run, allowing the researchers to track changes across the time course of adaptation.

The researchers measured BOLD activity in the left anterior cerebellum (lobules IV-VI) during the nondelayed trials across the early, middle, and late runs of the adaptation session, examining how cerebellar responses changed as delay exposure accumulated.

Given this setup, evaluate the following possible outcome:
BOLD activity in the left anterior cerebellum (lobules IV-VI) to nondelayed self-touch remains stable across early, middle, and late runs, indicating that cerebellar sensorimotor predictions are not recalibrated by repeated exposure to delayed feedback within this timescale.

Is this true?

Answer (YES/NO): NO